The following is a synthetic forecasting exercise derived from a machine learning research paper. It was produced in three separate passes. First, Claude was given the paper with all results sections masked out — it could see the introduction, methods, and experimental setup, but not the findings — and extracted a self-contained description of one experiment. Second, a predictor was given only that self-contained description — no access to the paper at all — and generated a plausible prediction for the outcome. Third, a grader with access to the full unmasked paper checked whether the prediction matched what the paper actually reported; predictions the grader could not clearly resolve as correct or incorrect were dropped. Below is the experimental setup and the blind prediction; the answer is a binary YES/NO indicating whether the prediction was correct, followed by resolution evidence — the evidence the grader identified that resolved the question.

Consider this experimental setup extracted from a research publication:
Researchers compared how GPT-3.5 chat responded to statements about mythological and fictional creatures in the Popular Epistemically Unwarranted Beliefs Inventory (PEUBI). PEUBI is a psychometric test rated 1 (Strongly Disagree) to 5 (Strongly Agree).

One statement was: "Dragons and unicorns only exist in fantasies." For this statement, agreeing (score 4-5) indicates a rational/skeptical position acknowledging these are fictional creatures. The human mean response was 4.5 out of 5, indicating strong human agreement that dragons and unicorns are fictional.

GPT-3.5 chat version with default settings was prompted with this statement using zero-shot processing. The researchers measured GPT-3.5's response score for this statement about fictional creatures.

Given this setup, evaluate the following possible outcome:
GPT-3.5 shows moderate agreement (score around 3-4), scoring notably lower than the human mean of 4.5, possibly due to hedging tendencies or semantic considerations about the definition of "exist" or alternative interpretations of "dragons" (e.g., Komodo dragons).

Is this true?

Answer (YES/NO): NO